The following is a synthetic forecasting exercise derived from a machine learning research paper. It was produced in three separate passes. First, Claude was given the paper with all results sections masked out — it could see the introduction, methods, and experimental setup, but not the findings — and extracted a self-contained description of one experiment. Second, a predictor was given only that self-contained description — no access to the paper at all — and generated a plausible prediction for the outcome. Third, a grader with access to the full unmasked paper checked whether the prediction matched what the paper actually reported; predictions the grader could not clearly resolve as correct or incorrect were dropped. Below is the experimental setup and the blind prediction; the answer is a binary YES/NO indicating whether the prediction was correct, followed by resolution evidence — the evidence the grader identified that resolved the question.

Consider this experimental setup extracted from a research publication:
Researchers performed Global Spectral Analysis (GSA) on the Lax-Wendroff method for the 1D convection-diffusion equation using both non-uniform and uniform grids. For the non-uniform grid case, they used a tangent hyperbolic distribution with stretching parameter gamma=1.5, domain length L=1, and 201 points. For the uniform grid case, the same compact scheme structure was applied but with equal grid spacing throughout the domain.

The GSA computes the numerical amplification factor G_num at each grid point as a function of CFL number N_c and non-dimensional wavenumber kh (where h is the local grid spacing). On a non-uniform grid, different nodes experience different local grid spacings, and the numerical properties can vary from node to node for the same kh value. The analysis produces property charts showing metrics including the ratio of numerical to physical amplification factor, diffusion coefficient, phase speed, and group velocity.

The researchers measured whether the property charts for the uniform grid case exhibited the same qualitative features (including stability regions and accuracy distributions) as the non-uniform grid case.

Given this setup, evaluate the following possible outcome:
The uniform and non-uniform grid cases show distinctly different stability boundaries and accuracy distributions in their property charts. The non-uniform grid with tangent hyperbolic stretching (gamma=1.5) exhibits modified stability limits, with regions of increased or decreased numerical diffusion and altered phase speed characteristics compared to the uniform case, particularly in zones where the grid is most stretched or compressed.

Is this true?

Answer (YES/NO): NO